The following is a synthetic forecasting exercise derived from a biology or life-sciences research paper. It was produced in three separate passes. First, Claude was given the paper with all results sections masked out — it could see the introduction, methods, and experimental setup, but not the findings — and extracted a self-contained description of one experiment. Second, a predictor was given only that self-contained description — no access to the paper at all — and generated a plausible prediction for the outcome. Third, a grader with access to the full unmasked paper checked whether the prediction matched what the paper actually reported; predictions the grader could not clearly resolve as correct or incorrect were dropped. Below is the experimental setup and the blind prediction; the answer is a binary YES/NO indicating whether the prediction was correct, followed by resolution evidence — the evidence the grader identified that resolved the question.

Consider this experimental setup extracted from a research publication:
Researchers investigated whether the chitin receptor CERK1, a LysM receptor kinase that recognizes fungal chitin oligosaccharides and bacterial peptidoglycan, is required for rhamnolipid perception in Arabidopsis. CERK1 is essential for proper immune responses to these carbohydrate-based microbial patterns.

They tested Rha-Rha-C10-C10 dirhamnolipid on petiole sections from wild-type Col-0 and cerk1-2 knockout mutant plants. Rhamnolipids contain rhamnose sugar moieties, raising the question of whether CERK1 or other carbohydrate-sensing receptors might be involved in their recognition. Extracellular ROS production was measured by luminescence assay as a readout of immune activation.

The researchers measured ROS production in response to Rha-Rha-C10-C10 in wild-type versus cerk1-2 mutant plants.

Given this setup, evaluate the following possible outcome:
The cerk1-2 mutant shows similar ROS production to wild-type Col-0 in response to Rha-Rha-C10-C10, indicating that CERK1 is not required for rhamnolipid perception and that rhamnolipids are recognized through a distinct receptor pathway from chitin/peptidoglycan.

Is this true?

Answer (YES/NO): YES